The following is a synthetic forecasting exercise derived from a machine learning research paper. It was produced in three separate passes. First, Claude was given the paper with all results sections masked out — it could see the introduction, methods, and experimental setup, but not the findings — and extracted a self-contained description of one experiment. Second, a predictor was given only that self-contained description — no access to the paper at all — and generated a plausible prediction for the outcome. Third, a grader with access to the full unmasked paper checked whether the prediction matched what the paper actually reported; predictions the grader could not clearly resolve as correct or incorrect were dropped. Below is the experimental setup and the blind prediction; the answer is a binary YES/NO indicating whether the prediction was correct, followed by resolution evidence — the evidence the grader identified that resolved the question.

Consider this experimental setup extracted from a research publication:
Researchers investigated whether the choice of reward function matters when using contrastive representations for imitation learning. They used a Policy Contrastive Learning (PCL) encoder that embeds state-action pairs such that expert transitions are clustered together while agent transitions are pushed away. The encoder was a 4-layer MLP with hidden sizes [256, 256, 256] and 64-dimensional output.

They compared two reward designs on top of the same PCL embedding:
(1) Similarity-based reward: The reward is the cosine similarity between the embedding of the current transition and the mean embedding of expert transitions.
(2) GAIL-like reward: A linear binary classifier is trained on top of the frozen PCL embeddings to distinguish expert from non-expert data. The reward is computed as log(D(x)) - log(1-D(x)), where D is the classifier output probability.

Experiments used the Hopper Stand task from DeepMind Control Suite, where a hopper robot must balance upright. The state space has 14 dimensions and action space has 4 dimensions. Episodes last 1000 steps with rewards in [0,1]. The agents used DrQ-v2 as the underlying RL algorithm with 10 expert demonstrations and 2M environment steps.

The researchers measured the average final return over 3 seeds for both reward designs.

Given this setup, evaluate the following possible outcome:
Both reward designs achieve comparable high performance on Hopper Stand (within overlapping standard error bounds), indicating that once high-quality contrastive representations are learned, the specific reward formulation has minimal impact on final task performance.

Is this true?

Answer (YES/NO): NO